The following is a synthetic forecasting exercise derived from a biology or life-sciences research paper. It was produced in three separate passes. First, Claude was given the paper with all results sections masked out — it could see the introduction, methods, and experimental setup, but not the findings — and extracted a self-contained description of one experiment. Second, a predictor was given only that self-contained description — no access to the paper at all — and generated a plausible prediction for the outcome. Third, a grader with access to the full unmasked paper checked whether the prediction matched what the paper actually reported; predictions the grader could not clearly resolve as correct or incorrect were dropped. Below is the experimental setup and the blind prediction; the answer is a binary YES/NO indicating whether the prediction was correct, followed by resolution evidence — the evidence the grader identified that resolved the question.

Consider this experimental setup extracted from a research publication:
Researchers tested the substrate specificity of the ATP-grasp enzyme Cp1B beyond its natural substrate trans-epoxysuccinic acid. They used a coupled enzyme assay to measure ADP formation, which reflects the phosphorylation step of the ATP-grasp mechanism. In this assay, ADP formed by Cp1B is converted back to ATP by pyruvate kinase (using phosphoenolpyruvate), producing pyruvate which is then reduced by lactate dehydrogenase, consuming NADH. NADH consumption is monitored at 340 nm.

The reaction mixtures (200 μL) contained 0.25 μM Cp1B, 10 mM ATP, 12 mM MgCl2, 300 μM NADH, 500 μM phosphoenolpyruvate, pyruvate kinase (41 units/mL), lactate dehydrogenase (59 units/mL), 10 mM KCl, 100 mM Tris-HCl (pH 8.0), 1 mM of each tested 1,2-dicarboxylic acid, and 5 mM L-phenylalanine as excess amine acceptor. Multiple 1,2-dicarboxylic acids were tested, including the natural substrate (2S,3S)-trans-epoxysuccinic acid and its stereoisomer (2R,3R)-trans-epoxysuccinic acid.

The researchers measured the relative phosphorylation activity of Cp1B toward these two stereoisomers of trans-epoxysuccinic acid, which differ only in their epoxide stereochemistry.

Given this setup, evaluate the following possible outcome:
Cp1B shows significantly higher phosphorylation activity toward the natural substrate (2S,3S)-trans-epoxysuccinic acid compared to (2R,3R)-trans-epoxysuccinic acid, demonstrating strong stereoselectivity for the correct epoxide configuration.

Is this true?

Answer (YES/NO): YES